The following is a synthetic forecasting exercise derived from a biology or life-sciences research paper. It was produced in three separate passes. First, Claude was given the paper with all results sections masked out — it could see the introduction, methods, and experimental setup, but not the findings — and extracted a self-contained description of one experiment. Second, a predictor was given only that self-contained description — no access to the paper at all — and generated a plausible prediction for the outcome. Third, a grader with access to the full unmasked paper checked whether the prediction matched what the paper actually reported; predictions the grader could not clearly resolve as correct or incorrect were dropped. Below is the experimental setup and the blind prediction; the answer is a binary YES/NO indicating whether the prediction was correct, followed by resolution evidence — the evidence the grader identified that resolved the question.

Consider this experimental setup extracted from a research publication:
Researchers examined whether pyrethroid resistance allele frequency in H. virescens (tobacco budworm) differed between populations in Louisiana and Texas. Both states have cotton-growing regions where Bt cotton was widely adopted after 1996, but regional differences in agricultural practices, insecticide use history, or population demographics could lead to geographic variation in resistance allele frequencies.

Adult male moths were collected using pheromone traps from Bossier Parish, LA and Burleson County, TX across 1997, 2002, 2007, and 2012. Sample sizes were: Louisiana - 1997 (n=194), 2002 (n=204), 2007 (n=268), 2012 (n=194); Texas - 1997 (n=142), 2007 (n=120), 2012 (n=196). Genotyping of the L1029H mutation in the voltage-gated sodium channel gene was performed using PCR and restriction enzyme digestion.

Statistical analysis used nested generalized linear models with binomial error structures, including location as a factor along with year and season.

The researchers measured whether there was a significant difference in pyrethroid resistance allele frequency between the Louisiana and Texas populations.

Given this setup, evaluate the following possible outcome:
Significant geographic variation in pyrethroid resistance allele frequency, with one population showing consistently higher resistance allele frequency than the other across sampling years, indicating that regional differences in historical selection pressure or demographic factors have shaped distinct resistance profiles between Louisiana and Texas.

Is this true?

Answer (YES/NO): NO